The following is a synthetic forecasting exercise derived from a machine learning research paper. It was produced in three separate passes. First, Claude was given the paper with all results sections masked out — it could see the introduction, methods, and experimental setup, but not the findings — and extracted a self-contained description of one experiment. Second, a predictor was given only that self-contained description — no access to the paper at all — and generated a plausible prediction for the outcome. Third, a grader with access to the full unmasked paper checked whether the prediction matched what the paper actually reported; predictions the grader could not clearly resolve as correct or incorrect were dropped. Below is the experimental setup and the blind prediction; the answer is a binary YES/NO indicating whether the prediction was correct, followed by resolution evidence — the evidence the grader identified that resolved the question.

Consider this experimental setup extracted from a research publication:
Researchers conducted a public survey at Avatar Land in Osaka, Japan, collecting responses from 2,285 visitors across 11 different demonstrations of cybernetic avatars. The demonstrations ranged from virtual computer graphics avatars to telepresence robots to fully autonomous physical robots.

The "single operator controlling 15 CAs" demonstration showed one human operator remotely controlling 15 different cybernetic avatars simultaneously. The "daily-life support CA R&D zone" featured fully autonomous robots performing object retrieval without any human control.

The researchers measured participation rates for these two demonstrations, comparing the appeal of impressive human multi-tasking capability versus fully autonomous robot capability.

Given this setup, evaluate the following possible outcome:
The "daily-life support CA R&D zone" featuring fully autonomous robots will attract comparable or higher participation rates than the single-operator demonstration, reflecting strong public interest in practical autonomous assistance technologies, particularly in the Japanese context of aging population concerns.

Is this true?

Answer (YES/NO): NO